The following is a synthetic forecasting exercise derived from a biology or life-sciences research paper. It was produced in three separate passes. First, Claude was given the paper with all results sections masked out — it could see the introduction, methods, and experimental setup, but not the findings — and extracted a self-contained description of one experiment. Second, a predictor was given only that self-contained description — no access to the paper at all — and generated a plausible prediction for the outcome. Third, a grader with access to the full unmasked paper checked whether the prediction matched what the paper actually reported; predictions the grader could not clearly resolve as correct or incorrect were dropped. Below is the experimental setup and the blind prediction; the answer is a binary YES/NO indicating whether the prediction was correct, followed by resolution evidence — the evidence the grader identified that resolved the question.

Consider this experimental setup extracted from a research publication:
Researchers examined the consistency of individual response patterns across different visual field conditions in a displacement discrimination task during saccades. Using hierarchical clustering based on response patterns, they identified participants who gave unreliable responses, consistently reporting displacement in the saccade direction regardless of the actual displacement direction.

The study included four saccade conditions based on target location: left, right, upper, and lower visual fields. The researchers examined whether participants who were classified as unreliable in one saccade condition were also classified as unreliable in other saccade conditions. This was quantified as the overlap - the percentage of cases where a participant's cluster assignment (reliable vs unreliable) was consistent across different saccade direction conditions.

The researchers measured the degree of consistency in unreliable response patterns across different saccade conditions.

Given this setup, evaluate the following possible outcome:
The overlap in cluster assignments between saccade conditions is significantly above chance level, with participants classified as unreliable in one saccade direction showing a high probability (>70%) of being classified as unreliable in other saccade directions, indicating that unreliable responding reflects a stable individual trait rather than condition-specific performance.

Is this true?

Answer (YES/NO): YES